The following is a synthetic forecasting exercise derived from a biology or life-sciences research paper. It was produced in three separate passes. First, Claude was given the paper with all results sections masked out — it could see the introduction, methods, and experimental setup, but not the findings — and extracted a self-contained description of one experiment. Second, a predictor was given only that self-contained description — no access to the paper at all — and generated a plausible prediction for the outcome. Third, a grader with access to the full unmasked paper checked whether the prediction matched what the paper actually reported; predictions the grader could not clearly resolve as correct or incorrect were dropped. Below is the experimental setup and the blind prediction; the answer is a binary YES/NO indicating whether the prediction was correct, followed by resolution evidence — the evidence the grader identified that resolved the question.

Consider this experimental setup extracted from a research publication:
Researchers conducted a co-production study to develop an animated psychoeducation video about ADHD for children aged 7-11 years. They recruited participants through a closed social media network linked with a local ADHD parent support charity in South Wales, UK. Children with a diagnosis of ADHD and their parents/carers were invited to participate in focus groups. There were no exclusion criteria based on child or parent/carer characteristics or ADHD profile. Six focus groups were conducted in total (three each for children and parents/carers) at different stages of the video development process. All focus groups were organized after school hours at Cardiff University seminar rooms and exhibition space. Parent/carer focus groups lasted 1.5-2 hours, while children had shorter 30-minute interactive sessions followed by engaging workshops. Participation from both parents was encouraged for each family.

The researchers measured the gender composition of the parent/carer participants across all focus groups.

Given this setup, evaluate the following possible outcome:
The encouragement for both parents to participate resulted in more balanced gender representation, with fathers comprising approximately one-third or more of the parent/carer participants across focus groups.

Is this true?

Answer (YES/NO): NO